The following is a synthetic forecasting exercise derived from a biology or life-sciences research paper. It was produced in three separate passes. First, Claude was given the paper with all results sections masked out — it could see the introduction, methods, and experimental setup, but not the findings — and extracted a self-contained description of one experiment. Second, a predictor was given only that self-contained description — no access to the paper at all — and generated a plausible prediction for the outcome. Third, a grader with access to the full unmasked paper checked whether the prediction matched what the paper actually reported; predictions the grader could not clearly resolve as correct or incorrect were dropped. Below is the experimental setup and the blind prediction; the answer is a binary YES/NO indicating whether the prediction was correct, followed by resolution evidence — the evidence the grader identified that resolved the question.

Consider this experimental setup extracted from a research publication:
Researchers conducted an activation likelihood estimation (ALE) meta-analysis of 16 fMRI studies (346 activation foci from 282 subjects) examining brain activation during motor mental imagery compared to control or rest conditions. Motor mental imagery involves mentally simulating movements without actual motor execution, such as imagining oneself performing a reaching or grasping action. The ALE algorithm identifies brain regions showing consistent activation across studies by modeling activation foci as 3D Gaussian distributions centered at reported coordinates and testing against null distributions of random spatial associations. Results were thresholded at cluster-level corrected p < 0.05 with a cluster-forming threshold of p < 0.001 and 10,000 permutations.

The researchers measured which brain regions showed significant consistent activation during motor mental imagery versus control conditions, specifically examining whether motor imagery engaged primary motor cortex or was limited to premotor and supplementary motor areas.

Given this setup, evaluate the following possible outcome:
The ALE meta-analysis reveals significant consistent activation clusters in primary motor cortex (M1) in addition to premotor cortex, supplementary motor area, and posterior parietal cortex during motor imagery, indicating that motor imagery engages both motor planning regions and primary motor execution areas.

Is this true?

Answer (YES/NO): NO